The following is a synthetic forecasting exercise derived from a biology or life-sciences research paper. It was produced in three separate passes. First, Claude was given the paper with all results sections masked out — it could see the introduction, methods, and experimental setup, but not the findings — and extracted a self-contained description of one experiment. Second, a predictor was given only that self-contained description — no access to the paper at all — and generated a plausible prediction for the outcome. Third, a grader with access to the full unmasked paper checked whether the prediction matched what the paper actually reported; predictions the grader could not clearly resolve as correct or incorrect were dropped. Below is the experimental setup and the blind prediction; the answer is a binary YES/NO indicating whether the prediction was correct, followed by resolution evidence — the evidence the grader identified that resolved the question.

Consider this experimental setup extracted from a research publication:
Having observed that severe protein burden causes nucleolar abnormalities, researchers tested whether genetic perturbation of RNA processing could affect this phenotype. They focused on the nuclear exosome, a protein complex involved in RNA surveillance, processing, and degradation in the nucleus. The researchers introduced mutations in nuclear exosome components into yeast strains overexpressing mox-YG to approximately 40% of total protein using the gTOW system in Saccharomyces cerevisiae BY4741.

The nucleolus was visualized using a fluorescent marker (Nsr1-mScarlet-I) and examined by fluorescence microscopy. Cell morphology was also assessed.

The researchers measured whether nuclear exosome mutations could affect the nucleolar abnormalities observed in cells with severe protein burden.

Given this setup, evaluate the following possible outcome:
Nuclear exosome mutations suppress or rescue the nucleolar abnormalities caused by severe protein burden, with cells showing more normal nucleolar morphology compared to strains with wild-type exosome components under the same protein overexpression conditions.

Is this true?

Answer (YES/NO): YES